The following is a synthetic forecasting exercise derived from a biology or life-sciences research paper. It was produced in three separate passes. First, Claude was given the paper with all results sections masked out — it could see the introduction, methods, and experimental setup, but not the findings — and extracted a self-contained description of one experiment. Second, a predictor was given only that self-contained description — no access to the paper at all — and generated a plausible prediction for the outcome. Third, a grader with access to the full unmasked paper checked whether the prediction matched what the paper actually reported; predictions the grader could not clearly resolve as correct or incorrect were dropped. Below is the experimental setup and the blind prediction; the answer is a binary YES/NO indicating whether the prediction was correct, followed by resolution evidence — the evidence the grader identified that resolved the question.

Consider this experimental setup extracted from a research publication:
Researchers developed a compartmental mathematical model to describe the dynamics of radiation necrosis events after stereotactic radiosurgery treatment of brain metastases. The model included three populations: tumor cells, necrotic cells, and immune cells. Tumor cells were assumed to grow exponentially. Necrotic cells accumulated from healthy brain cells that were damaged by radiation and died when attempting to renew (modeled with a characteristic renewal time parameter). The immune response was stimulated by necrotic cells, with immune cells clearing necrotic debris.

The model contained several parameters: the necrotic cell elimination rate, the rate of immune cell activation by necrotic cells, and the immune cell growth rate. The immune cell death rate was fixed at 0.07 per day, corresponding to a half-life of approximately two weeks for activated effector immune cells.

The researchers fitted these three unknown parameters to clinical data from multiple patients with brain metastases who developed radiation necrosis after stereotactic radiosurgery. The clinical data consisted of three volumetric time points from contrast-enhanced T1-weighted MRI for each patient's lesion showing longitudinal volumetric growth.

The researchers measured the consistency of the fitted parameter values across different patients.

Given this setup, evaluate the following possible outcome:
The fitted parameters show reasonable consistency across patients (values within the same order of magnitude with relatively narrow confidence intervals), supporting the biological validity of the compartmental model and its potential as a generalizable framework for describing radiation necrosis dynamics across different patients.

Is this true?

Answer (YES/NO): YES